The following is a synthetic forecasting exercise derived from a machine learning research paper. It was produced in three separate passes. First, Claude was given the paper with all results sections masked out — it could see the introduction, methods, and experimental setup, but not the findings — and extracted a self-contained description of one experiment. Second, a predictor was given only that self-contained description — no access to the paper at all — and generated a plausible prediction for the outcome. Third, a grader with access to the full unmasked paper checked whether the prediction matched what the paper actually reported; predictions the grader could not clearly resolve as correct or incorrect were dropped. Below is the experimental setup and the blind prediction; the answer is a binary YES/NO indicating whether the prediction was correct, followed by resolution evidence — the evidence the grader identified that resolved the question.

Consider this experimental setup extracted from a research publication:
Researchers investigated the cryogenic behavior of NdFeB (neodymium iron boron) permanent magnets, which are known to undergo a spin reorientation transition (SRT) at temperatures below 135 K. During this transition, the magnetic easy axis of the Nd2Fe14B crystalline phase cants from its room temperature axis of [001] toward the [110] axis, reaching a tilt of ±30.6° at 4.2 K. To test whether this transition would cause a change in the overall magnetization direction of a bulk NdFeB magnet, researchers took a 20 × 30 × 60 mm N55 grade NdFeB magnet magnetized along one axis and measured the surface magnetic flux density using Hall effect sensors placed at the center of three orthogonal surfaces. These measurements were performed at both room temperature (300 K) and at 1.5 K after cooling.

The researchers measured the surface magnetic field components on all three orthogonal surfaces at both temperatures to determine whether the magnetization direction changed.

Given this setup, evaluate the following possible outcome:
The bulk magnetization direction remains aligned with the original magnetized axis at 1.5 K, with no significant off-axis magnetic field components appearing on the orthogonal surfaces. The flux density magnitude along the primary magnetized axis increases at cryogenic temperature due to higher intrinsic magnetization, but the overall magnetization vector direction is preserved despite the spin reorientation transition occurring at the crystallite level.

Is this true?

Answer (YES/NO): NO